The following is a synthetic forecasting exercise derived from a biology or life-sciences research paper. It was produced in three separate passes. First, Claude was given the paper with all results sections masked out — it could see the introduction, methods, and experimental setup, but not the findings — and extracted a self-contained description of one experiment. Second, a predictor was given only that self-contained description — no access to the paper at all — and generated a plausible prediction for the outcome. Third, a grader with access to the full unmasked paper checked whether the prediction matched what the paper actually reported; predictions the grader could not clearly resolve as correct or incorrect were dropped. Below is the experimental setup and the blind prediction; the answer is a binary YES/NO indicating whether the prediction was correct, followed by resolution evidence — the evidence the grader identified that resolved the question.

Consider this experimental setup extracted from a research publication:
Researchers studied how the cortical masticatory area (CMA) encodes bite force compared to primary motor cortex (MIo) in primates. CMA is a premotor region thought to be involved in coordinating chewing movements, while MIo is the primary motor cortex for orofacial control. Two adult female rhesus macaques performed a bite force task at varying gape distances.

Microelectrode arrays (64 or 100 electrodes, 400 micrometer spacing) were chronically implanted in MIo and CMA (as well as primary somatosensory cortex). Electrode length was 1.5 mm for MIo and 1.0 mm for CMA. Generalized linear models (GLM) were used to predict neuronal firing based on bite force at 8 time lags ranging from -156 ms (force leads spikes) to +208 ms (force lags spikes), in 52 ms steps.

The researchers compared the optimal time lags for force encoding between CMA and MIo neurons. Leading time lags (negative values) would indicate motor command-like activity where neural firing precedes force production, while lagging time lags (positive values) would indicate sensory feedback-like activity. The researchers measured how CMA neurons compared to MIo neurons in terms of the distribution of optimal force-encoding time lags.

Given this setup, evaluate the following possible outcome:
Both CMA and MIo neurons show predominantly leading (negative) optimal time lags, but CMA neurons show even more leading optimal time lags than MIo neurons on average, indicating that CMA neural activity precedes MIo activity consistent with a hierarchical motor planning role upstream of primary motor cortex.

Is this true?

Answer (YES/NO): NO